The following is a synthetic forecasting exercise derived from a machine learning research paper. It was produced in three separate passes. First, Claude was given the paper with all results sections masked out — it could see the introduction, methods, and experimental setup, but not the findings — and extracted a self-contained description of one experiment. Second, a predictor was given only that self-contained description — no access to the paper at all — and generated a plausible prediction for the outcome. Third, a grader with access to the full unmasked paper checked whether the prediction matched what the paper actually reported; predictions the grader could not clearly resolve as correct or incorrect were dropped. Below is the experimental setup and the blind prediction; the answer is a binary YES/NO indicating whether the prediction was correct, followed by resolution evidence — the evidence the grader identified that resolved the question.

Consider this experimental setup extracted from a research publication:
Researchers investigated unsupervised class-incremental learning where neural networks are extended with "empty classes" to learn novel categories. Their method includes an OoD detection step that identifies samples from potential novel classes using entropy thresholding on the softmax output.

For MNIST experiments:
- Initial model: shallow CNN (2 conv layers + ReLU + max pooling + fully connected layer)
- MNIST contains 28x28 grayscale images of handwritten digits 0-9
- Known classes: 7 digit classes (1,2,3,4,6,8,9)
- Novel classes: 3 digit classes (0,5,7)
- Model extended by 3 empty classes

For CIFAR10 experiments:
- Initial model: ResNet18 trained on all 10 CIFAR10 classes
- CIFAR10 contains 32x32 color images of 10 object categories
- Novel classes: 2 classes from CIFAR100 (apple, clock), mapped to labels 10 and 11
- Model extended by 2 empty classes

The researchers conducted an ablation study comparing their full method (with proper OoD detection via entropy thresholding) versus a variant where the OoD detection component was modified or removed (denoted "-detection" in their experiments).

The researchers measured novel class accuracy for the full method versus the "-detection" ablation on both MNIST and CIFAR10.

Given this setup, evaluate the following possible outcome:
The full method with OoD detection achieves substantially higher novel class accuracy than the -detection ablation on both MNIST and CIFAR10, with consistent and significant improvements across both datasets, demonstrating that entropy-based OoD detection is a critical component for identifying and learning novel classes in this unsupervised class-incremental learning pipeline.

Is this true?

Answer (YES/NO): NO